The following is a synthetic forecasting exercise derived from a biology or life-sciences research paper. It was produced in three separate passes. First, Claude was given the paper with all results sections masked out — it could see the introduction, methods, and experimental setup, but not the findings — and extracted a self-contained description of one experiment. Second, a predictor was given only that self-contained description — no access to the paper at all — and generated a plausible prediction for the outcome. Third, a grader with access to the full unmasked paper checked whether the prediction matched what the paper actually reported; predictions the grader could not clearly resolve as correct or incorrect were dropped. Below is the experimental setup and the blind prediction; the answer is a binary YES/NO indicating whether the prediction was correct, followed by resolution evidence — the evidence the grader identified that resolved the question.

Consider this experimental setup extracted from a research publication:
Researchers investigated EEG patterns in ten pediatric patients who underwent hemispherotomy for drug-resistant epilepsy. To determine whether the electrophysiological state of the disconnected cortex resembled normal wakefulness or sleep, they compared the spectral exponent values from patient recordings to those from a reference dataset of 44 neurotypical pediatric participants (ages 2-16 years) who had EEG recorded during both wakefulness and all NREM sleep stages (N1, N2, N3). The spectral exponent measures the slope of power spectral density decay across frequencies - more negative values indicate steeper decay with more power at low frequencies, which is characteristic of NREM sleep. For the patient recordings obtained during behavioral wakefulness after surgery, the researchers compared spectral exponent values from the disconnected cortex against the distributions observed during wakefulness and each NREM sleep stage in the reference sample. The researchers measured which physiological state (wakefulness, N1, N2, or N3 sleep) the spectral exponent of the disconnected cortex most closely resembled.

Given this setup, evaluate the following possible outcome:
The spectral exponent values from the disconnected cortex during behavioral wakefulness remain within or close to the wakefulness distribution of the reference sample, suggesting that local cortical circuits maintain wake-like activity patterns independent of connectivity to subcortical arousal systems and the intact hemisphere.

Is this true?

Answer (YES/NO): NO